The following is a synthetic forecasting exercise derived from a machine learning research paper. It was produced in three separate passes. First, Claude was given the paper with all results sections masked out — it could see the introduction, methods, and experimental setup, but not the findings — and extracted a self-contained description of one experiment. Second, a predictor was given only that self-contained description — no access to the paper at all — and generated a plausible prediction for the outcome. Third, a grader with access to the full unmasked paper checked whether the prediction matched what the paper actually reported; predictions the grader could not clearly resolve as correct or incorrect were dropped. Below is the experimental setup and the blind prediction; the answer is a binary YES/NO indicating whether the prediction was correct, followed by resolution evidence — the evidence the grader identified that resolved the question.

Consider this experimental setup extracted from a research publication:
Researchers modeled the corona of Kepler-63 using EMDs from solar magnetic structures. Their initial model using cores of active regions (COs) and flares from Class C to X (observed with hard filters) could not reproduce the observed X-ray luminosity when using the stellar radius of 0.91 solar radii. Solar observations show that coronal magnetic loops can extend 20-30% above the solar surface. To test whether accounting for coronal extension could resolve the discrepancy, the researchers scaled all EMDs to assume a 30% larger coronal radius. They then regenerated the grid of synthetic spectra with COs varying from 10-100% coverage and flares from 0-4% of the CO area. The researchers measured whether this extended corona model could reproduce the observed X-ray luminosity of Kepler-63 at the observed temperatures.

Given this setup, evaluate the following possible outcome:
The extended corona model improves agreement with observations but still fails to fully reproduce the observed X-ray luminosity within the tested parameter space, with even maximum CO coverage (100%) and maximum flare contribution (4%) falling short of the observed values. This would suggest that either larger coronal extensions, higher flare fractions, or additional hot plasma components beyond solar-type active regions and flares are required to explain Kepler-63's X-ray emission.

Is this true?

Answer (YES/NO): NO